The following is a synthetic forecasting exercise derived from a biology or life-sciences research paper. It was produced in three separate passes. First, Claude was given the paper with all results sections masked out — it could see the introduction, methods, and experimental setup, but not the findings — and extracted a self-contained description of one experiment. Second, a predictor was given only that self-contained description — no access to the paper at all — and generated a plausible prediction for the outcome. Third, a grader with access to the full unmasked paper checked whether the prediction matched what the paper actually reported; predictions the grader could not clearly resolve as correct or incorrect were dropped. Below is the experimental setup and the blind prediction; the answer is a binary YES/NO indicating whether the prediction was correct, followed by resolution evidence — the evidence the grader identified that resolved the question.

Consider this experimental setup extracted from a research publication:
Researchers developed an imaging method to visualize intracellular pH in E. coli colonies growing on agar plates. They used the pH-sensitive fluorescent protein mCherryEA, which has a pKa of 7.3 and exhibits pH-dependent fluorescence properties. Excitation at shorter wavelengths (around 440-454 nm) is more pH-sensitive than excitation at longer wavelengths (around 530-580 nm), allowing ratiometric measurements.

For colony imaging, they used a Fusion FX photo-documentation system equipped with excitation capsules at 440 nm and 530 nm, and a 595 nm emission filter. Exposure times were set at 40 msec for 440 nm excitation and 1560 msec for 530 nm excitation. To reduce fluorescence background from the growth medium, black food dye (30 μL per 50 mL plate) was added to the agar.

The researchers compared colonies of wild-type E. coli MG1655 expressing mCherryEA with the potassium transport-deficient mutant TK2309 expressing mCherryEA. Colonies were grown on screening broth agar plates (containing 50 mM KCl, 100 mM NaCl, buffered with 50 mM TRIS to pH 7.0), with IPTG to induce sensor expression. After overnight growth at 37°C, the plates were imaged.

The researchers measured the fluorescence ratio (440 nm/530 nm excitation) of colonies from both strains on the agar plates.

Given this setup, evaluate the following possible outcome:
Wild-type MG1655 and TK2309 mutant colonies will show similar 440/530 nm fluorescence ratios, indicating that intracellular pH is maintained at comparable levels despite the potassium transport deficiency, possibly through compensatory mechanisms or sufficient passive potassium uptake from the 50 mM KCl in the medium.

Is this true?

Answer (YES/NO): NO